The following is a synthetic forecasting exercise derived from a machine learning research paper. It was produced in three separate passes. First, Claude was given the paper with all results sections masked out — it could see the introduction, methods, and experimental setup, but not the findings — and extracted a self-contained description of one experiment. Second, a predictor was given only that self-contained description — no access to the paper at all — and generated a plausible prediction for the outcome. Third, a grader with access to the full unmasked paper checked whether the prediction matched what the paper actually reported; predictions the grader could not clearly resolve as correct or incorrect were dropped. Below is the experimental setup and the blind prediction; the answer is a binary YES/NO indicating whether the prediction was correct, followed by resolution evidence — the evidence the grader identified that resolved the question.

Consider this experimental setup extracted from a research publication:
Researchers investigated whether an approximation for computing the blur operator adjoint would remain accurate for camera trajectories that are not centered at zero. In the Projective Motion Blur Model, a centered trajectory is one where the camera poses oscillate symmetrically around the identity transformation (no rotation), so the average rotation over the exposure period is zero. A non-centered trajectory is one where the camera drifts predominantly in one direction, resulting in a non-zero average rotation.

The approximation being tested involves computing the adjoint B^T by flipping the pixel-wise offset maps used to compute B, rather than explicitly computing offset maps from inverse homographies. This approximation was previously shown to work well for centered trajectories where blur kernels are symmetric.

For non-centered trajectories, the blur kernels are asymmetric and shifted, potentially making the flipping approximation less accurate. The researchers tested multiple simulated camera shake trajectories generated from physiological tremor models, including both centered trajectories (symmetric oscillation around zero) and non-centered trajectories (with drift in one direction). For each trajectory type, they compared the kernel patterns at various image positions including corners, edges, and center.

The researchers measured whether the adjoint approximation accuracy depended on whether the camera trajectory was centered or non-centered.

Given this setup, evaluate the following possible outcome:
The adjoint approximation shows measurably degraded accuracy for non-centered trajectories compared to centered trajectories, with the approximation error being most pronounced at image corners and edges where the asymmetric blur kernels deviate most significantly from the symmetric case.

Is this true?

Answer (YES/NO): NO